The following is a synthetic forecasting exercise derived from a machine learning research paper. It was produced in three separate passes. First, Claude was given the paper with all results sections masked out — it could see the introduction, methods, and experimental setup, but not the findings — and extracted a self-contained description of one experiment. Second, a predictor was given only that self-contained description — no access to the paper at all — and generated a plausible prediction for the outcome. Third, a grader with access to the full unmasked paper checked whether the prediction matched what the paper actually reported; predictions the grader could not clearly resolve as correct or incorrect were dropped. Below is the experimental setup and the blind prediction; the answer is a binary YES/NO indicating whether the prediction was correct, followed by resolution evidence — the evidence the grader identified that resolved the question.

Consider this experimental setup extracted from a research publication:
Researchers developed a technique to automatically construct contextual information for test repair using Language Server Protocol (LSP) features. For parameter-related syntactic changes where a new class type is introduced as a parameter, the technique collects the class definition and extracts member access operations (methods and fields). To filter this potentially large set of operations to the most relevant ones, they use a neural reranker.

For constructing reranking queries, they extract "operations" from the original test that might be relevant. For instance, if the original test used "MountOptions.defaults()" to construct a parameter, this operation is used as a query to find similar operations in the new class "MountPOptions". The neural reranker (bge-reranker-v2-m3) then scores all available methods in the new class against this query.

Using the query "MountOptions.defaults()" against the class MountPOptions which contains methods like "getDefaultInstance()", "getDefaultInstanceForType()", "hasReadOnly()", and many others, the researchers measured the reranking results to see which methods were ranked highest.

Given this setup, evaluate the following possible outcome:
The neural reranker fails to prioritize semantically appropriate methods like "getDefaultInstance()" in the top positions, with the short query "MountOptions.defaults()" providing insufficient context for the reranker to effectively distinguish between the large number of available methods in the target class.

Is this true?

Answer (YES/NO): NO